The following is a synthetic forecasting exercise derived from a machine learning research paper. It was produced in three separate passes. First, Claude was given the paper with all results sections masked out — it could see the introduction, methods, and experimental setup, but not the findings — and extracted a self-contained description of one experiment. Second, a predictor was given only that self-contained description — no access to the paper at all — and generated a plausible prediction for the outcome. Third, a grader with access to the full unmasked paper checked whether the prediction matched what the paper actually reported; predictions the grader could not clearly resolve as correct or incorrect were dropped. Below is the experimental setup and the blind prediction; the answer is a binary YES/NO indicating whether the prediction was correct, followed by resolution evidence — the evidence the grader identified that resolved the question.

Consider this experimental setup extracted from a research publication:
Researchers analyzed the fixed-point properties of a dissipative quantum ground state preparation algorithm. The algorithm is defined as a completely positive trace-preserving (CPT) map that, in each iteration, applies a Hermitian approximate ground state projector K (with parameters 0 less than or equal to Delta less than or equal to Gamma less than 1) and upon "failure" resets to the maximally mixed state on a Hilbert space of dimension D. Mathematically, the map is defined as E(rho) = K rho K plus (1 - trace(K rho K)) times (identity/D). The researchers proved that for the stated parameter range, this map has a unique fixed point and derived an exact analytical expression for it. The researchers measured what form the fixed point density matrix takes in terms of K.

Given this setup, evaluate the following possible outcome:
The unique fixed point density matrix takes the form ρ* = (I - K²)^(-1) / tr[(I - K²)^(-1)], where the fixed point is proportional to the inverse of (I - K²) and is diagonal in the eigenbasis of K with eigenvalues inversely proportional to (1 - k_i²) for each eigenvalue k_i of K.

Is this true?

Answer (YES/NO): YES